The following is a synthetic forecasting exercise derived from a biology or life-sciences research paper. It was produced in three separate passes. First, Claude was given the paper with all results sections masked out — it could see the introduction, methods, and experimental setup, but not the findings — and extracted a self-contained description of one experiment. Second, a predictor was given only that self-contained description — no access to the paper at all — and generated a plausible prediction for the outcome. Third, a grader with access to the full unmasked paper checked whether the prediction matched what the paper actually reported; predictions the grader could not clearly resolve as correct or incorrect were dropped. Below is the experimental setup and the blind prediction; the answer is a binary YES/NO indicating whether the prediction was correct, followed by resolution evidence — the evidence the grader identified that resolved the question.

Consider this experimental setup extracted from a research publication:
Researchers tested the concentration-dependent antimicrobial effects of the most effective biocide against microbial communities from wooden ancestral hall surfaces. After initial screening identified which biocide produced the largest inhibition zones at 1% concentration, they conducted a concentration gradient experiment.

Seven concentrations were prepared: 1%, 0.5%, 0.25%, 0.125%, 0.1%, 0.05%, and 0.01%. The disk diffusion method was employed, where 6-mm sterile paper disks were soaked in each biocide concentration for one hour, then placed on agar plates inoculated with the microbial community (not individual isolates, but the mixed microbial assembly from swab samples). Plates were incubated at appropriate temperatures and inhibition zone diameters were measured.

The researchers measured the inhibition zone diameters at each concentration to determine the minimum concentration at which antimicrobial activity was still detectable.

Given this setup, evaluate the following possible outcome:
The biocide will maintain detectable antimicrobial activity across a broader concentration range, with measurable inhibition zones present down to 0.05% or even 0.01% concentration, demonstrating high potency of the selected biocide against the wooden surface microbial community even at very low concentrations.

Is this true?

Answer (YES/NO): YES